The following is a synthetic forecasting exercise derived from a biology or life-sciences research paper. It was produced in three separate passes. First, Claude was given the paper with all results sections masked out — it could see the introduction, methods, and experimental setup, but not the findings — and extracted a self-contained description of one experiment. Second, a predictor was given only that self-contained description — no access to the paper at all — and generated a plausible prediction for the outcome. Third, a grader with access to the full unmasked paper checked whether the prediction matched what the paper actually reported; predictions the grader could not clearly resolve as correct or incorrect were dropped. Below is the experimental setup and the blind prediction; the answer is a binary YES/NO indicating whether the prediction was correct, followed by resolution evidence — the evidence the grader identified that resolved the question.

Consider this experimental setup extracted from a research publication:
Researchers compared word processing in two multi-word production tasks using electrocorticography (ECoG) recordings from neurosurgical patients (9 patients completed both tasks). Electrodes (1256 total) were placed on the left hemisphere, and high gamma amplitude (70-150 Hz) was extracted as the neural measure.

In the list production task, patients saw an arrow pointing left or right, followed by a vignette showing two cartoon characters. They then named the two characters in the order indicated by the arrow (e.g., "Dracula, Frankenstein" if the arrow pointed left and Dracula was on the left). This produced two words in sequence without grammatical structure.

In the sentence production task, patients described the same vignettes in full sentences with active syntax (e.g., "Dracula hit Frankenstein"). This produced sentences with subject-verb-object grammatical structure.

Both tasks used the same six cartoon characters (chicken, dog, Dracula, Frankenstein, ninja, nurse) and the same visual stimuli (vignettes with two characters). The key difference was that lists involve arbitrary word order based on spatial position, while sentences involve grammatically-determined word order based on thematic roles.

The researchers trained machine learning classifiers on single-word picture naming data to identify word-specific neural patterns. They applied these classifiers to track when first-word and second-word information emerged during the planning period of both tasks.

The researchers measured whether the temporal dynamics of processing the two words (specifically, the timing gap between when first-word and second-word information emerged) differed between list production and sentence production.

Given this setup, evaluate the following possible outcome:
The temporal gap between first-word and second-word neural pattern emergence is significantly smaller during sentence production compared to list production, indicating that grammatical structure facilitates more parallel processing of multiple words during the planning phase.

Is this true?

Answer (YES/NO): NO